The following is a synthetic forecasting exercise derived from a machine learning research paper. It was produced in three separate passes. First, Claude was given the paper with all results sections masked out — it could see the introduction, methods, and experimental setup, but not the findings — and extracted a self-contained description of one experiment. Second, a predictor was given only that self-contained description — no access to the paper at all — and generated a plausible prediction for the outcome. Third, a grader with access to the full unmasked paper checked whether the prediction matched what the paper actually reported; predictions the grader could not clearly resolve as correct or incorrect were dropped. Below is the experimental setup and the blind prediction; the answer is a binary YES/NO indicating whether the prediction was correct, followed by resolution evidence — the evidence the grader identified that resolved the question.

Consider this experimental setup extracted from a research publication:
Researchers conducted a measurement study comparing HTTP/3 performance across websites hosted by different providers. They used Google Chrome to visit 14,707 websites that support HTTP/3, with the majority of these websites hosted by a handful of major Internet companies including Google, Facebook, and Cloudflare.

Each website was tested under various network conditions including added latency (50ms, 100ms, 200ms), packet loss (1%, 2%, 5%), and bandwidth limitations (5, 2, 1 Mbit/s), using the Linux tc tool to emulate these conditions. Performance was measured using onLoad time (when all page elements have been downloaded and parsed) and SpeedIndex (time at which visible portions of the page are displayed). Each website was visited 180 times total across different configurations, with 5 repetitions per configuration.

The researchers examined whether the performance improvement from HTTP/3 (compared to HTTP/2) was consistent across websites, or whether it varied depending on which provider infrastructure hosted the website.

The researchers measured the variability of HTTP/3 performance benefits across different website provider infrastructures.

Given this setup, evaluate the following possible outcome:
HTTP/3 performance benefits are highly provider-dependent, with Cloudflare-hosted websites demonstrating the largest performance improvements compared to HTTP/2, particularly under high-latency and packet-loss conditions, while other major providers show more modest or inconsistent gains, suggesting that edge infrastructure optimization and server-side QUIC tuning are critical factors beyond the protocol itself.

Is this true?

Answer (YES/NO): NO